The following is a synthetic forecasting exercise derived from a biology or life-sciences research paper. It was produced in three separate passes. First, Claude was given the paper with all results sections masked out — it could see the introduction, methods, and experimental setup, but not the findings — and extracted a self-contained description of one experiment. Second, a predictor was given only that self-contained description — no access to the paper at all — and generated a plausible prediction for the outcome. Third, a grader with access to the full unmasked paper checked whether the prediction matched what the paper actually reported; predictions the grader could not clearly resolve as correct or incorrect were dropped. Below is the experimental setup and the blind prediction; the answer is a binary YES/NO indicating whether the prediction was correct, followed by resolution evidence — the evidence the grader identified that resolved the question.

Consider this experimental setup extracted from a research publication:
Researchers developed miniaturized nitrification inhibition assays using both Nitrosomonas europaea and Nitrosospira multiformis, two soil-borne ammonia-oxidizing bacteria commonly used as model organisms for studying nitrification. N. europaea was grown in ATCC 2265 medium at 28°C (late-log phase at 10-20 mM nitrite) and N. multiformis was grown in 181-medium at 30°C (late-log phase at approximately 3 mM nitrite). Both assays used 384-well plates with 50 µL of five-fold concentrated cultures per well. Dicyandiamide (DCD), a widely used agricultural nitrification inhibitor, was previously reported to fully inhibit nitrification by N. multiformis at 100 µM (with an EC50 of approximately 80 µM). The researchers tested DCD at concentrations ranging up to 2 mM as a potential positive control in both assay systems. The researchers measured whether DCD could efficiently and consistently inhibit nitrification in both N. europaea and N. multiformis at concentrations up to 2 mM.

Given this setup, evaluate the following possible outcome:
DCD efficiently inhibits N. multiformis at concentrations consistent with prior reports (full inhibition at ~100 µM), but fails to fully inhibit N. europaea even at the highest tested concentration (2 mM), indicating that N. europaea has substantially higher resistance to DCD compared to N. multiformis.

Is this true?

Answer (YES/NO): NO